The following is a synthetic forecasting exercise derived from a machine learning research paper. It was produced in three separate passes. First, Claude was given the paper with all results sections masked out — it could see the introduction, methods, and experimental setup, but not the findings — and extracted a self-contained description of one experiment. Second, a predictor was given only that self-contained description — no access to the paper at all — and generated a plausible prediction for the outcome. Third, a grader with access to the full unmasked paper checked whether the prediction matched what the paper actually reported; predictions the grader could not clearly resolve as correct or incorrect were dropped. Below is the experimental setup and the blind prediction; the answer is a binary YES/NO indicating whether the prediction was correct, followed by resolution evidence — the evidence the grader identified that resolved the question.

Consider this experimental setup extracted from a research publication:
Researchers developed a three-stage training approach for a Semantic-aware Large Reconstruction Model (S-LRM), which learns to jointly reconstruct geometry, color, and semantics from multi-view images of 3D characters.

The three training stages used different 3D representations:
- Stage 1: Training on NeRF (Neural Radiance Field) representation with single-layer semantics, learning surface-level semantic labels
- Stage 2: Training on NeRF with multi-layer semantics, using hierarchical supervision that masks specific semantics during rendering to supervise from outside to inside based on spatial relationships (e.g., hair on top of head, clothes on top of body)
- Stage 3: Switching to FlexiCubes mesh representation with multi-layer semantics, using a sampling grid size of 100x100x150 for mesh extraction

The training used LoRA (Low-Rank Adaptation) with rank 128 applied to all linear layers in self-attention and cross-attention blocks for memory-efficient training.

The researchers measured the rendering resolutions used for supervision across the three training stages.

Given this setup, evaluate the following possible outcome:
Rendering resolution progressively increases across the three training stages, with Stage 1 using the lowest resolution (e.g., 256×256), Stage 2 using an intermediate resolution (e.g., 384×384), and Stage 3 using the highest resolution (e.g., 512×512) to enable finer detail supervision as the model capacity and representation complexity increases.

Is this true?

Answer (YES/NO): NO